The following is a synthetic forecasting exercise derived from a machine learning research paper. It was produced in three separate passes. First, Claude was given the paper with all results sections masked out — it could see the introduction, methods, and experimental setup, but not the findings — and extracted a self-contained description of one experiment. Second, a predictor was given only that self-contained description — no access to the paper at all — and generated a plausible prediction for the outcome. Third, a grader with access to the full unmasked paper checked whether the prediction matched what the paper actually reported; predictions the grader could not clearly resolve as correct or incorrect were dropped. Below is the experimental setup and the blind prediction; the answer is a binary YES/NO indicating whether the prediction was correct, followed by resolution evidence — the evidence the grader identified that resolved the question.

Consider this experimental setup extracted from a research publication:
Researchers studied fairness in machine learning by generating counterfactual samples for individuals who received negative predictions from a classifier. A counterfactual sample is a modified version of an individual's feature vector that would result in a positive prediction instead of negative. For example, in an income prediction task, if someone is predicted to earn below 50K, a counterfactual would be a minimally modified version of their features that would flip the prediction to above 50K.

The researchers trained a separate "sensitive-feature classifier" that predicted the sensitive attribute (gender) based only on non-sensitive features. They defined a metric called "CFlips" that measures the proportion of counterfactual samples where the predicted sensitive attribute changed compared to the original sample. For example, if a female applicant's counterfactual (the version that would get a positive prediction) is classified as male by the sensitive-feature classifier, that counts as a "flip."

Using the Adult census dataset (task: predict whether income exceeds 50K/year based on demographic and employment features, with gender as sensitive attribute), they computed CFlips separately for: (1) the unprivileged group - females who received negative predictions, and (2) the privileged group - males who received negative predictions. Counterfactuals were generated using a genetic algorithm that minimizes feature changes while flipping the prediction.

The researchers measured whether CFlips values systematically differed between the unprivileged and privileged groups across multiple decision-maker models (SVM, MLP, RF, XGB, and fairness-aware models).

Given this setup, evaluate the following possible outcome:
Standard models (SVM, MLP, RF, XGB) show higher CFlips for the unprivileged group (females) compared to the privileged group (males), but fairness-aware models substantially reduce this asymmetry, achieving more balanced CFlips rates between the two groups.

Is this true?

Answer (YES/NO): YES